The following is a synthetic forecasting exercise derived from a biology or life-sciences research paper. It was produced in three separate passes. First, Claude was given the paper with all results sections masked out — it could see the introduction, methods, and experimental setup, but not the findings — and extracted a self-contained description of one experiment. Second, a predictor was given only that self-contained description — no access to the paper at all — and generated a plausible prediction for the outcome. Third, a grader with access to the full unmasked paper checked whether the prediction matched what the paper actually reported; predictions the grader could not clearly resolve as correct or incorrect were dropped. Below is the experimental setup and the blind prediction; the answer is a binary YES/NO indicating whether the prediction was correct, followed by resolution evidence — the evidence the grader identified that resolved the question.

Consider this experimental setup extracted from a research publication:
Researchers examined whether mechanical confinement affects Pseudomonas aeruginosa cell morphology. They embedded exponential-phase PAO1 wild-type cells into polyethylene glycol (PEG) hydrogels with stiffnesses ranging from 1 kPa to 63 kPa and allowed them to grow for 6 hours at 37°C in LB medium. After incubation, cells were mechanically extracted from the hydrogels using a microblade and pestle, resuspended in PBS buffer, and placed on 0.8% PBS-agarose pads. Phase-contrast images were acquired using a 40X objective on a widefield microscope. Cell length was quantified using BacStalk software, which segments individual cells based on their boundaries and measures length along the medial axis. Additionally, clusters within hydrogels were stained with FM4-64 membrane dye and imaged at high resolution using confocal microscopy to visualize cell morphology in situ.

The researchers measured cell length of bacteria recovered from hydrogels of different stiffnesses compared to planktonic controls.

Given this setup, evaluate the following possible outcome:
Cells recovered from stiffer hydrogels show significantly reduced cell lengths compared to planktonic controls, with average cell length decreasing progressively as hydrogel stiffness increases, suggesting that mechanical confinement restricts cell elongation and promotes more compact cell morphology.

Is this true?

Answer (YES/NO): YES